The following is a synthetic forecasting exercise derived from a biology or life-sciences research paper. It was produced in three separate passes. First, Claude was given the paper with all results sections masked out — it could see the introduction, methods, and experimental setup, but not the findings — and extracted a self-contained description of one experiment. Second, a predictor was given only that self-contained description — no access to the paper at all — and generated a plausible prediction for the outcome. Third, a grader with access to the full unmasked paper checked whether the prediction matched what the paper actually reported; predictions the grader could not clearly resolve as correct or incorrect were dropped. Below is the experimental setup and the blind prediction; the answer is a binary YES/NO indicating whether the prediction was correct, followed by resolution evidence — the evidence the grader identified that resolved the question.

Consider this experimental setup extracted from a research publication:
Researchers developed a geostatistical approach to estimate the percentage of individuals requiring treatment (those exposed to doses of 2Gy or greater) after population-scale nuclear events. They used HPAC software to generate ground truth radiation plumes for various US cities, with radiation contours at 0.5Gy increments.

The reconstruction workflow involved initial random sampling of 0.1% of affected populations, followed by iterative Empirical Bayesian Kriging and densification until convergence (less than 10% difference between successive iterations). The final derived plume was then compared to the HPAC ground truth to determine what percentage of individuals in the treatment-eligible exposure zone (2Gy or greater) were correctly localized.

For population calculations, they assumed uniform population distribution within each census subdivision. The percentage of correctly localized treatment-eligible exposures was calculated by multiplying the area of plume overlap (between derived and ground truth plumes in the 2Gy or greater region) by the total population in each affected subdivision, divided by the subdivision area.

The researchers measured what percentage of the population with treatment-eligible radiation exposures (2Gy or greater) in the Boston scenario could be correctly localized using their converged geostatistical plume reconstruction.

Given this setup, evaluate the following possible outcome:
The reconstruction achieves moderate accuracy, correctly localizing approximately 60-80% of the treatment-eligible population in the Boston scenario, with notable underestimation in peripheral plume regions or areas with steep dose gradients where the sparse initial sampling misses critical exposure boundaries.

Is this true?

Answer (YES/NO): YES